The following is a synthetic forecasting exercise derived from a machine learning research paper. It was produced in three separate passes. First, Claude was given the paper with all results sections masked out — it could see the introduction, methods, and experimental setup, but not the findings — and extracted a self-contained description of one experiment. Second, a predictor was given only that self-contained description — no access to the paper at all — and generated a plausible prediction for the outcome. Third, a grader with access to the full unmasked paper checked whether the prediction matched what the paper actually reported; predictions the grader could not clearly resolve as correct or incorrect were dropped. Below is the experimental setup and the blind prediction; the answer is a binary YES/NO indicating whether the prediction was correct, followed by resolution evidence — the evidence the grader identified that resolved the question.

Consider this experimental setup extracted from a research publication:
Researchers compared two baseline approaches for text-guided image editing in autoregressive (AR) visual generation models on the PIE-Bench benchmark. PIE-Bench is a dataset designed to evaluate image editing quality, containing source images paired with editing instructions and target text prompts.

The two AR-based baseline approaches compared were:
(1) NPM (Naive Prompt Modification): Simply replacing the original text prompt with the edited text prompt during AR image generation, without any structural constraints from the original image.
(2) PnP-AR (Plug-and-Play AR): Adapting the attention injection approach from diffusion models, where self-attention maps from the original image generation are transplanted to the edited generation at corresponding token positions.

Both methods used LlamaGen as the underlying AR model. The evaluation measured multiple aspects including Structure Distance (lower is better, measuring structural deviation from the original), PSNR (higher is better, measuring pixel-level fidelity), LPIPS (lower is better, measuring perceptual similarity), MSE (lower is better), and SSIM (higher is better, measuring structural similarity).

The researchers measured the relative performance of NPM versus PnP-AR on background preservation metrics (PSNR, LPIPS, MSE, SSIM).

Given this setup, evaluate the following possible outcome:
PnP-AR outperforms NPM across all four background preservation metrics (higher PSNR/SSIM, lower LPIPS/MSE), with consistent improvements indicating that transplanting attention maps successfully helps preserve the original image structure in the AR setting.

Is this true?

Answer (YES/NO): NO